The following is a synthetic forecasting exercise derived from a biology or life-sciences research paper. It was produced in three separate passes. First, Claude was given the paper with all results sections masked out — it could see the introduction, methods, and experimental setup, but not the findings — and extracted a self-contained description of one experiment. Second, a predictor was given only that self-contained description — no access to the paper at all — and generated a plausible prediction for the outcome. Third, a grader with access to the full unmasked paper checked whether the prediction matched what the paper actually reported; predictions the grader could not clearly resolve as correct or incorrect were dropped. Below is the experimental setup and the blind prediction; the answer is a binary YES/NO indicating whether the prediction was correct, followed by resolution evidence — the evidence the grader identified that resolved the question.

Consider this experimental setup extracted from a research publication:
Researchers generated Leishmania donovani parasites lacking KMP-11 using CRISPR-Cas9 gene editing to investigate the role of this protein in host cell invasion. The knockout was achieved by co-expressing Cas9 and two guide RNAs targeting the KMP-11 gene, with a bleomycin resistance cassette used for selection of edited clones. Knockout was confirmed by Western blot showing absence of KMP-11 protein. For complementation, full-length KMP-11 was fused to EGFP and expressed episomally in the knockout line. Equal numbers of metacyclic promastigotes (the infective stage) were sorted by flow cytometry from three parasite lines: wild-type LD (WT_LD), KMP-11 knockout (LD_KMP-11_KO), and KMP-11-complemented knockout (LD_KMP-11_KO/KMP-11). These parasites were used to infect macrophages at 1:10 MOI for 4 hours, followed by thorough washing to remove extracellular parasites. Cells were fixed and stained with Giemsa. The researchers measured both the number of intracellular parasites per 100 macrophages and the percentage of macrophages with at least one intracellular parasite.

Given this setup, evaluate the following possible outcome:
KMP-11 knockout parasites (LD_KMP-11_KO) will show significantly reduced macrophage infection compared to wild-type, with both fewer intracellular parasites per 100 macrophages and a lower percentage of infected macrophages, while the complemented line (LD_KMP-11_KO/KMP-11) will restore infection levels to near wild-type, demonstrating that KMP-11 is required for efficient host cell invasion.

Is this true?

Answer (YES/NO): YES